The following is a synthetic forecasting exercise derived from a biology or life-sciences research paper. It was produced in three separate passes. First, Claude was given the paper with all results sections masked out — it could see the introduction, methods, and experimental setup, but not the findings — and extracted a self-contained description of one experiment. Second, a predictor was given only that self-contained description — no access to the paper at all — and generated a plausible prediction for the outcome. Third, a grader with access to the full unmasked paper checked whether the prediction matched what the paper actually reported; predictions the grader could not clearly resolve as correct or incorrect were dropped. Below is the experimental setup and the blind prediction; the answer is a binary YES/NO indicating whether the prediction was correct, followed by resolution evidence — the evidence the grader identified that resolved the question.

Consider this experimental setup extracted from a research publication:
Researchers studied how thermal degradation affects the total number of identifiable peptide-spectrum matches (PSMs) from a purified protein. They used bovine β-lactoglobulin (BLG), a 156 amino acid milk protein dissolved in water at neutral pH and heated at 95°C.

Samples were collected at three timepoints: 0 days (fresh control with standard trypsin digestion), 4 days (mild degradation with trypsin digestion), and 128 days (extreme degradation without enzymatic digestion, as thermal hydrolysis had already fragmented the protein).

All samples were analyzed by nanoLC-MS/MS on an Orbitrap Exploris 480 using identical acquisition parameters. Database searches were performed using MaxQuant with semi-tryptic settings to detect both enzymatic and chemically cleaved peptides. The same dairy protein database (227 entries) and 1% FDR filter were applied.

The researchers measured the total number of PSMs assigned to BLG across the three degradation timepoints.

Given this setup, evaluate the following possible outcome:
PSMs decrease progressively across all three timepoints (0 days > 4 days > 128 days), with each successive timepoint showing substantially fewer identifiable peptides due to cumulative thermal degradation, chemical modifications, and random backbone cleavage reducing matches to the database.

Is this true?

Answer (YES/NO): NO